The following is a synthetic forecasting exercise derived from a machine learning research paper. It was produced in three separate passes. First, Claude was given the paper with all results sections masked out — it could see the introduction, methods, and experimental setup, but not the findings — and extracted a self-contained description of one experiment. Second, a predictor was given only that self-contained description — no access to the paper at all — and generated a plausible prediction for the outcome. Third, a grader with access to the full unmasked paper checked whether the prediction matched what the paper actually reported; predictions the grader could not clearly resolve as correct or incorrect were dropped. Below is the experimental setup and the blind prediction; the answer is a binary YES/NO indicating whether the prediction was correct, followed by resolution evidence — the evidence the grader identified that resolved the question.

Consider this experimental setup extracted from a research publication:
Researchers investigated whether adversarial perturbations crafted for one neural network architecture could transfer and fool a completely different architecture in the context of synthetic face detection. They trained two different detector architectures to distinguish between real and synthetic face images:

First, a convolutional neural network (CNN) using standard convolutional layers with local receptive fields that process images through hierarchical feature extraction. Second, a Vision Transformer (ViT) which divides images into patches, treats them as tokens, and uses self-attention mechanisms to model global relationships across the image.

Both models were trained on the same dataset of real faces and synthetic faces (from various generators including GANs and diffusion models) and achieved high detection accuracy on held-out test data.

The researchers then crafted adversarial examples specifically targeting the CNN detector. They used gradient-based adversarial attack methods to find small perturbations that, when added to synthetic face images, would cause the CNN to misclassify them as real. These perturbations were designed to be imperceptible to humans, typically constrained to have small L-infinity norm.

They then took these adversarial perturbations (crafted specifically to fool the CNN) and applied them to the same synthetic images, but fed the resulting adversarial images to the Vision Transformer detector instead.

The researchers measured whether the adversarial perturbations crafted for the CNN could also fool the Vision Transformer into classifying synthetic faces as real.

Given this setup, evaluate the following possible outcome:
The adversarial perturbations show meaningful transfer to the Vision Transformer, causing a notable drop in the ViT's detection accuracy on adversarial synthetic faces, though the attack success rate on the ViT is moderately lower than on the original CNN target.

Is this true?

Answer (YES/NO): NO